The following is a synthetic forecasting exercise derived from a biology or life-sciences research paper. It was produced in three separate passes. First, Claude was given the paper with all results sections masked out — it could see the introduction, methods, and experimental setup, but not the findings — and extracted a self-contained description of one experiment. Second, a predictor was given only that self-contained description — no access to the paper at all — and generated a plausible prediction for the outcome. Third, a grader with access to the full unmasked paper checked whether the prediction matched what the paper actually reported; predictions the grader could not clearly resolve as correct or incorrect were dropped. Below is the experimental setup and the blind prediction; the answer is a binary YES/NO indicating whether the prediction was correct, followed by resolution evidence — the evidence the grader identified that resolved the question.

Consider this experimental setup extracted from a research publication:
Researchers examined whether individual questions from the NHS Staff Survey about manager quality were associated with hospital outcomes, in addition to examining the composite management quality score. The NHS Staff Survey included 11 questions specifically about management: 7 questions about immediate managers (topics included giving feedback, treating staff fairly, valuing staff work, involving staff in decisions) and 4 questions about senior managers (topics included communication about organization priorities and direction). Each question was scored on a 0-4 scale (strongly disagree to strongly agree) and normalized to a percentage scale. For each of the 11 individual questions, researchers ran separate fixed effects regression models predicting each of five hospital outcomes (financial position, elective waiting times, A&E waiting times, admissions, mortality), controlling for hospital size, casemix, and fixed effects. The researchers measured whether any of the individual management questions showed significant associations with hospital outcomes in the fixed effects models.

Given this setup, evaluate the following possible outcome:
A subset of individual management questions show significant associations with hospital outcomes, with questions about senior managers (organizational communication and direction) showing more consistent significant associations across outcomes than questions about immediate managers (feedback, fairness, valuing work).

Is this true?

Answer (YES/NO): NO